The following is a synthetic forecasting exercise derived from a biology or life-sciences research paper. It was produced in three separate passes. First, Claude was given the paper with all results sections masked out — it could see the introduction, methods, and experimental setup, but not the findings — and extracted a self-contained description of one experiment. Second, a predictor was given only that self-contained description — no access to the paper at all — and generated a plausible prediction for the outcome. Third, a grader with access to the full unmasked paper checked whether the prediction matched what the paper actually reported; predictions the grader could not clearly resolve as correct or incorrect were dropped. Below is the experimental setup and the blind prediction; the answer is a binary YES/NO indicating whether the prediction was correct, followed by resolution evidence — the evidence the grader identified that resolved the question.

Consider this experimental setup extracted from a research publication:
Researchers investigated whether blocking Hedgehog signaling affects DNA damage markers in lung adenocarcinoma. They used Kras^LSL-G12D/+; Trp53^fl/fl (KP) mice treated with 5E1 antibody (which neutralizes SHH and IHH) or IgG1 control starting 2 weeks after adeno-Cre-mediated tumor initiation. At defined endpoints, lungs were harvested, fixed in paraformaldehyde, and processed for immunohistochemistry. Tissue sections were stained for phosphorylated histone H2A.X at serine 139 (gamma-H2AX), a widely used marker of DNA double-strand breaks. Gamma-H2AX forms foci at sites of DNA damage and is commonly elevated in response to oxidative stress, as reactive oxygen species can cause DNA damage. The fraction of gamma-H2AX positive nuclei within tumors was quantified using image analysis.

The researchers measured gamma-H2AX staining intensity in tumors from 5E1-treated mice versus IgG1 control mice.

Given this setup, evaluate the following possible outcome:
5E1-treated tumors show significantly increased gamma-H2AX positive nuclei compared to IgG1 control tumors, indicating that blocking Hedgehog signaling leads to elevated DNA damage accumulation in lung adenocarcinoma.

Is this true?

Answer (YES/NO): YES